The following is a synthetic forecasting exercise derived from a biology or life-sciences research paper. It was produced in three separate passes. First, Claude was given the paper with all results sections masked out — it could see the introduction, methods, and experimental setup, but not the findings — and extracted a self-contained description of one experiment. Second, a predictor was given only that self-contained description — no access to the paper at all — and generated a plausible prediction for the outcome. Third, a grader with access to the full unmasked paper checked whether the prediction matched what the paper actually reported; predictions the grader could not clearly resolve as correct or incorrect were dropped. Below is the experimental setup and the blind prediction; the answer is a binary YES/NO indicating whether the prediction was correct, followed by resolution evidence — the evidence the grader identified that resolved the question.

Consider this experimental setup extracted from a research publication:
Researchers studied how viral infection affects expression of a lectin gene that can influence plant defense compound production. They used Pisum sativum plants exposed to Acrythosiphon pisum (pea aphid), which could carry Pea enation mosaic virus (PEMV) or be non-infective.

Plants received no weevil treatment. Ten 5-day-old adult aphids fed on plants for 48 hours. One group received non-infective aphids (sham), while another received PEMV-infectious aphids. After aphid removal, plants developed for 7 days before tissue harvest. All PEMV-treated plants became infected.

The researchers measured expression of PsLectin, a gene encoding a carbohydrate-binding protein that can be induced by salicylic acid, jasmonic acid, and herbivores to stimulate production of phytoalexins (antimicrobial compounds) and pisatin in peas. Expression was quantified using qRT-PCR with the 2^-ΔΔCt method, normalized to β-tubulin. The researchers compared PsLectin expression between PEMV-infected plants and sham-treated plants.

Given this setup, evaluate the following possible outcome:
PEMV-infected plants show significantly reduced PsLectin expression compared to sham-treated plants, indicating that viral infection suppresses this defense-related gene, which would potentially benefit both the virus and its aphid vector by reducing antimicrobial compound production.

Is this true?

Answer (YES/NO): NO